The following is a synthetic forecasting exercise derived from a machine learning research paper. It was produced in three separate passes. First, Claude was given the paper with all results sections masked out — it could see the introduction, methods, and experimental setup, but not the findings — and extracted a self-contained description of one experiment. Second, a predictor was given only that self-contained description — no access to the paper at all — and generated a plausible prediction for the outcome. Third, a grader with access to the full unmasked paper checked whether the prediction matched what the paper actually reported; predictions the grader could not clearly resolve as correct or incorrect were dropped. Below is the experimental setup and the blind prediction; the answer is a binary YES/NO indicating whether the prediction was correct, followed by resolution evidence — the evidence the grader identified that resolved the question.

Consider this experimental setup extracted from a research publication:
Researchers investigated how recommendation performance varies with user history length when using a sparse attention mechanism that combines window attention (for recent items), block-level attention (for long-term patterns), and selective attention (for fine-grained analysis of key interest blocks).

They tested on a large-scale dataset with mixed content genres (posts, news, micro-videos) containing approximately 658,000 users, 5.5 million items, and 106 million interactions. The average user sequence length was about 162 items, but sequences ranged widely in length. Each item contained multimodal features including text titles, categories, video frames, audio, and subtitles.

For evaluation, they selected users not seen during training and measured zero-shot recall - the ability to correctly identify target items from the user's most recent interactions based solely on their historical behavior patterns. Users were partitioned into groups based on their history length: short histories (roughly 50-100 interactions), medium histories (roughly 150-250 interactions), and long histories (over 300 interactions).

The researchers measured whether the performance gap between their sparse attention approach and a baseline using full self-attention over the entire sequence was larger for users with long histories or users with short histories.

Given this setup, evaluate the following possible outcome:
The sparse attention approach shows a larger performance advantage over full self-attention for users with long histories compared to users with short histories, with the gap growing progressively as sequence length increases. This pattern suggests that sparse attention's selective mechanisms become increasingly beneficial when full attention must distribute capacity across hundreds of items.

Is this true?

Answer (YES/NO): NO